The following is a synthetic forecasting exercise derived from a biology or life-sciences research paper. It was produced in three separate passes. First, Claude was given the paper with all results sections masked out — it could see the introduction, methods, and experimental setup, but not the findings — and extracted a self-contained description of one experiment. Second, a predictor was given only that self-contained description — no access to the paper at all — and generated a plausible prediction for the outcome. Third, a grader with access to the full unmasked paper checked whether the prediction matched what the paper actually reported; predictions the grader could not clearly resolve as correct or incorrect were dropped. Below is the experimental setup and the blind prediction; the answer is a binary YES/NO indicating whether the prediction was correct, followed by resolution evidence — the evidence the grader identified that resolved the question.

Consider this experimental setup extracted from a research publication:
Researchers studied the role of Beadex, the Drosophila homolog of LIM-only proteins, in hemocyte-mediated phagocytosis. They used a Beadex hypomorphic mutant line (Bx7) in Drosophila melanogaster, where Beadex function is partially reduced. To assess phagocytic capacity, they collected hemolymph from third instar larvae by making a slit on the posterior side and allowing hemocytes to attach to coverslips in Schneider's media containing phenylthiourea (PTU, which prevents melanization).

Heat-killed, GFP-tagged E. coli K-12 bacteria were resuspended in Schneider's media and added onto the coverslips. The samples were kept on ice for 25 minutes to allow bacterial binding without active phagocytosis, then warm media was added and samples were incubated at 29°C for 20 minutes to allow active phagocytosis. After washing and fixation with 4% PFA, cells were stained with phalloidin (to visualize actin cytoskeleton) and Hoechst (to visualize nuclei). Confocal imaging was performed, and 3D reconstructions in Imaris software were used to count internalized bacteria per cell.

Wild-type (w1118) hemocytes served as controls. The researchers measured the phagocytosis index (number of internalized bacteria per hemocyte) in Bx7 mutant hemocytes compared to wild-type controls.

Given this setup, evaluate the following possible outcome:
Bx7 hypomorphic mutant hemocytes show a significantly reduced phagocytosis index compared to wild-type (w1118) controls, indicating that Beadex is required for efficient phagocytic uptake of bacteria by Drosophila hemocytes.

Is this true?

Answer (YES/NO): YES